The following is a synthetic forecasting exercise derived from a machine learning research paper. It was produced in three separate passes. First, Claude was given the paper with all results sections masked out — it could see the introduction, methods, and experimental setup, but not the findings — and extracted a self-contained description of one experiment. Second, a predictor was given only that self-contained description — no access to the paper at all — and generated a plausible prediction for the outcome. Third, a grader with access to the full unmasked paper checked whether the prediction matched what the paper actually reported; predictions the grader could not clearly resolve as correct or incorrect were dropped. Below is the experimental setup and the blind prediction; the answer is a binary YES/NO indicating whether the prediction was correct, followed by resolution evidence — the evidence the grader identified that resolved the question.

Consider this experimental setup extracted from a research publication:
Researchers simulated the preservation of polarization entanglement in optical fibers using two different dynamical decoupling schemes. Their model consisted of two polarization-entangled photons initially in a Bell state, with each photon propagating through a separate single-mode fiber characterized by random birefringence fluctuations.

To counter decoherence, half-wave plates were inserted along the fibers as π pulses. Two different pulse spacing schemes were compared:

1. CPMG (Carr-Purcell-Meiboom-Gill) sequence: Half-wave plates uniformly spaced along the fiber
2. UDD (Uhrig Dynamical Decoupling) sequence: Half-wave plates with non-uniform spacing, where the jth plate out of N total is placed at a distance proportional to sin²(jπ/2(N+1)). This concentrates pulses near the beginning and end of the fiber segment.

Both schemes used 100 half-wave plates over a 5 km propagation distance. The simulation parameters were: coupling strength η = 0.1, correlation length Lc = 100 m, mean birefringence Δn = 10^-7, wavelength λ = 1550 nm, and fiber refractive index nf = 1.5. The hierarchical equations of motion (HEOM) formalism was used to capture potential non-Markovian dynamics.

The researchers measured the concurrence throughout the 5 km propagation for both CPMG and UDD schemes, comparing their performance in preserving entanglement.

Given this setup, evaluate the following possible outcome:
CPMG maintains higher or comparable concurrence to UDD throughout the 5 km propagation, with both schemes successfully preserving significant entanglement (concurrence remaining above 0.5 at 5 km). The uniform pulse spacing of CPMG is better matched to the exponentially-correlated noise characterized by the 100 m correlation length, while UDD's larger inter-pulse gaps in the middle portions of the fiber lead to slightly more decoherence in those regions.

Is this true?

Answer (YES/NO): NO